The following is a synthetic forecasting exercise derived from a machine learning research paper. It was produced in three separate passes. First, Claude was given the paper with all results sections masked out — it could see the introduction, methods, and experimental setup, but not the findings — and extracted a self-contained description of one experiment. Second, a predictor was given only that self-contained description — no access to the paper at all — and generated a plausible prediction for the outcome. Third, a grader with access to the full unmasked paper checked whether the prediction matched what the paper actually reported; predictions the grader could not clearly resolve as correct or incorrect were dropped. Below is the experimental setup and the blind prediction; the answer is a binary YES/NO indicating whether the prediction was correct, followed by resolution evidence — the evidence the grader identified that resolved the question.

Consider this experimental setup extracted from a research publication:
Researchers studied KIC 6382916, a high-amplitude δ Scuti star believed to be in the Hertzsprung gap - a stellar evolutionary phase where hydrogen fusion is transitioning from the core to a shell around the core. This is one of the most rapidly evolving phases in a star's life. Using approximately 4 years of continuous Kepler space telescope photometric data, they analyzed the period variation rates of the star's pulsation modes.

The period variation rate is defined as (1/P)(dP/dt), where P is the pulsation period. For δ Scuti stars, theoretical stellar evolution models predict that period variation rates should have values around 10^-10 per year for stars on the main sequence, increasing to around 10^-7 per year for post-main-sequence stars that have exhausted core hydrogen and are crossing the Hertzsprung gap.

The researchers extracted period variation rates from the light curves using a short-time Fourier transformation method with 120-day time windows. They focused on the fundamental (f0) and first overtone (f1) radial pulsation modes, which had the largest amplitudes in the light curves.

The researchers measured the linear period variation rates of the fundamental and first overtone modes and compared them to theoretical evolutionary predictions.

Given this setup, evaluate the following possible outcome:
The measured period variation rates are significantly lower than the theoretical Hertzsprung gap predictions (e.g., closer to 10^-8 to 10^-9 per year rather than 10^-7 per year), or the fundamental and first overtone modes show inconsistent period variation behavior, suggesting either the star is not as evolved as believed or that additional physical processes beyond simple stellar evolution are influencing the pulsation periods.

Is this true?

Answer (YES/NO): NO